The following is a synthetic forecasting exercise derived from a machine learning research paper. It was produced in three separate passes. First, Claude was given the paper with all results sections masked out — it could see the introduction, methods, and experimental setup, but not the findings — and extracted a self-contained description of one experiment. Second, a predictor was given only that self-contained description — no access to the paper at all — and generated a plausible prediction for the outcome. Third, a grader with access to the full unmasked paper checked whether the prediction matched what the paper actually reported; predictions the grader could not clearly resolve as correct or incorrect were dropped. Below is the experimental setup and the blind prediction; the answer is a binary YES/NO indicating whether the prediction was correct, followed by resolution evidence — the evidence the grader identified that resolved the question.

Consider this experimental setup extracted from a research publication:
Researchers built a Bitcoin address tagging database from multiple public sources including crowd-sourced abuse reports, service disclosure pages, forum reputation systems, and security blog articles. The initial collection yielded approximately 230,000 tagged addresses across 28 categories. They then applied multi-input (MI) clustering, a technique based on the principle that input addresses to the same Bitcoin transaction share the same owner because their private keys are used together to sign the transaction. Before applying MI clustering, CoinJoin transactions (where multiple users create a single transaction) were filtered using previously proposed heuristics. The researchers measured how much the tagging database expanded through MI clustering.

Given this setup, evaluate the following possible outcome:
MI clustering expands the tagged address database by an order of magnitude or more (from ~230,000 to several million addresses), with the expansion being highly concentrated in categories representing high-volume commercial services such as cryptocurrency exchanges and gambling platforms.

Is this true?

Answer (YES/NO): NO